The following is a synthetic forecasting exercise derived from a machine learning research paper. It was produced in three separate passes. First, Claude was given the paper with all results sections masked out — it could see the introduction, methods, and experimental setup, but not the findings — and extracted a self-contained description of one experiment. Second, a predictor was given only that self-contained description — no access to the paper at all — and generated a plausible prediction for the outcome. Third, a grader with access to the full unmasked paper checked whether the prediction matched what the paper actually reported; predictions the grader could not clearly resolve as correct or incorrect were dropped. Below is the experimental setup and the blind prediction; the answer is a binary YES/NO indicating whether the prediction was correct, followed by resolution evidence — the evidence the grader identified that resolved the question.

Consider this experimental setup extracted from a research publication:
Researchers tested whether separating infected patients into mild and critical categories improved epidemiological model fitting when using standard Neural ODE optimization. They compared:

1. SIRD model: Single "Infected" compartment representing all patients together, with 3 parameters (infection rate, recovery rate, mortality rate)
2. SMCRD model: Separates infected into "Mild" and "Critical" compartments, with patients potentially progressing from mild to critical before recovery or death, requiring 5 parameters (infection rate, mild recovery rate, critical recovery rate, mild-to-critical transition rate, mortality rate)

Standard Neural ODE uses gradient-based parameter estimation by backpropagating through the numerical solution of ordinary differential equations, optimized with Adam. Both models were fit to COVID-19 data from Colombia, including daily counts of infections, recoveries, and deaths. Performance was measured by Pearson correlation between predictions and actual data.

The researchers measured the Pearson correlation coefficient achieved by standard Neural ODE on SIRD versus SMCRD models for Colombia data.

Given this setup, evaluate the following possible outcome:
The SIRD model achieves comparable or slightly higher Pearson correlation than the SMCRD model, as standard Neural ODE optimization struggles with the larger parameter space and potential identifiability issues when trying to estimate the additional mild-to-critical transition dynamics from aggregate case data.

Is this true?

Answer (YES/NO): YES